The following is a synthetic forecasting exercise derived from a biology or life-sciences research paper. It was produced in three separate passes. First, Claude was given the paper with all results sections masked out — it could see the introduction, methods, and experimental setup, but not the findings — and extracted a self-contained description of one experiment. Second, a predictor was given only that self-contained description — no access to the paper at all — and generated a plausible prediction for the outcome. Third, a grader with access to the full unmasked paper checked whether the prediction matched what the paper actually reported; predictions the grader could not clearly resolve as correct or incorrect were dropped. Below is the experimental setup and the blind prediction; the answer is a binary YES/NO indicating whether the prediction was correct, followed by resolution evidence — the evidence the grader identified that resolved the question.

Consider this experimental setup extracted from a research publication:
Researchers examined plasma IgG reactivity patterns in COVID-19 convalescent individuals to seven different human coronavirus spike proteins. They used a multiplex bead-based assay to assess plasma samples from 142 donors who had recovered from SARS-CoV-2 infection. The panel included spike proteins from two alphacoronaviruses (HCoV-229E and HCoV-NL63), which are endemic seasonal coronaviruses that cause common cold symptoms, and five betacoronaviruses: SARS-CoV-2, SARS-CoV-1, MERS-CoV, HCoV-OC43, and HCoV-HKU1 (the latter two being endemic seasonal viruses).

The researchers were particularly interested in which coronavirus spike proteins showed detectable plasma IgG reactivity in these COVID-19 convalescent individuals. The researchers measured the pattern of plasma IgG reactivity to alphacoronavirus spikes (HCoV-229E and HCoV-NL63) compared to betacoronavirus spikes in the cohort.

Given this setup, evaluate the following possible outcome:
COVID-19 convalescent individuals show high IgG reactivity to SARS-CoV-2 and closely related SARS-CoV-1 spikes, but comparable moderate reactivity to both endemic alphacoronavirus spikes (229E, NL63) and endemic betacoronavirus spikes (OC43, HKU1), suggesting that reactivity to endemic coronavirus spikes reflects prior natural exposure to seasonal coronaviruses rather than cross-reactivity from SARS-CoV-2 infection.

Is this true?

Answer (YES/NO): NO